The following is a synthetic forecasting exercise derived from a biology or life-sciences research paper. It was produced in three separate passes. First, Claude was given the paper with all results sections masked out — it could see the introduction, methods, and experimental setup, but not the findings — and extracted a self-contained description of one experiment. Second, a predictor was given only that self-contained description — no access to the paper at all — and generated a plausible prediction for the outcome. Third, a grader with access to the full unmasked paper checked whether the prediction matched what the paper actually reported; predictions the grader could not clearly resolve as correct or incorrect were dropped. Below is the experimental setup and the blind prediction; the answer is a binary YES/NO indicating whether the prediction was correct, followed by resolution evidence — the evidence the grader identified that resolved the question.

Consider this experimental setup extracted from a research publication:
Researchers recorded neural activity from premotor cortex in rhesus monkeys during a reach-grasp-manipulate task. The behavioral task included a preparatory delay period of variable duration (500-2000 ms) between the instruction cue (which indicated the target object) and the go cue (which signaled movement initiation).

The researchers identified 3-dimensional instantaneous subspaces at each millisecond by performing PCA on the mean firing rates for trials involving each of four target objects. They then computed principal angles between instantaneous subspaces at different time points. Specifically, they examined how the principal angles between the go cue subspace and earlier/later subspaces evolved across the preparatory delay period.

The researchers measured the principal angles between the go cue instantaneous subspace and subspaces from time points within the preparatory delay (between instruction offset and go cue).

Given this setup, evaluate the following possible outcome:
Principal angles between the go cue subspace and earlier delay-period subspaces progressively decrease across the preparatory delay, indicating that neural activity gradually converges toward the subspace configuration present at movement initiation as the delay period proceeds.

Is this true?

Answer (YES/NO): YES